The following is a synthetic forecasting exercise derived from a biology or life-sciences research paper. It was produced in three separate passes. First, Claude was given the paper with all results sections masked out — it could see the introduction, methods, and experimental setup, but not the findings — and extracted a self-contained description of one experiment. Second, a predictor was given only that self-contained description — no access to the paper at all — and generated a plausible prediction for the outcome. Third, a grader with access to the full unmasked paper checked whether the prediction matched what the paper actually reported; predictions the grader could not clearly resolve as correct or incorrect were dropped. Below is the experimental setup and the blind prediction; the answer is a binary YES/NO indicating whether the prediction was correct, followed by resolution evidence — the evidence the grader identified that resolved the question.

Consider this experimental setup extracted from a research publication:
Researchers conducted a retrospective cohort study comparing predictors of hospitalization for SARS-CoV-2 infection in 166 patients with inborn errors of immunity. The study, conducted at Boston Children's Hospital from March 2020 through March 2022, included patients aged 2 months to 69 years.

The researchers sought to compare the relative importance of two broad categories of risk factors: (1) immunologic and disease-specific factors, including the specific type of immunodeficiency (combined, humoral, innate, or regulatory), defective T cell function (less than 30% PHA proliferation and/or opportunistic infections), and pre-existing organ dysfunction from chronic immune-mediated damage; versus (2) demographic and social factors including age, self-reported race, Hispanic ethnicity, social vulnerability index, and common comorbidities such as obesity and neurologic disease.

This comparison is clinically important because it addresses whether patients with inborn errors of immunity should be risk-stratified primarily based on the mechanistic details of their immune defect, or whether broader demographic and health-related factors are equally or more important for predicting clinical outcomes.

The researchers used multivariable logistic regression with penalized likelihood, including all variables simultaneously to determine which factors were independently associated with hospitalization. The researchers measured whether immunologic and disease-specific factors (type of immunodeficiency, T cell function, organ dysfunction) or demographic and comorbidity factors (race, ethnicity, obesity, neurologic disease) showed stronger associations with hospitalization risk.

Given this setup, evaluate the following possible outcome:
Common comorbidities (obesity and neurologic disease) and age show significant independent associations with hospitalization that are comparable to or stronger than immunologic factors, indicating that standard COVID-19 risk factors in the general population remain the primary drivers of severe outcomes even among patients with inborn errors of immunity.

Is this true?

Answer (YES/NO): NO